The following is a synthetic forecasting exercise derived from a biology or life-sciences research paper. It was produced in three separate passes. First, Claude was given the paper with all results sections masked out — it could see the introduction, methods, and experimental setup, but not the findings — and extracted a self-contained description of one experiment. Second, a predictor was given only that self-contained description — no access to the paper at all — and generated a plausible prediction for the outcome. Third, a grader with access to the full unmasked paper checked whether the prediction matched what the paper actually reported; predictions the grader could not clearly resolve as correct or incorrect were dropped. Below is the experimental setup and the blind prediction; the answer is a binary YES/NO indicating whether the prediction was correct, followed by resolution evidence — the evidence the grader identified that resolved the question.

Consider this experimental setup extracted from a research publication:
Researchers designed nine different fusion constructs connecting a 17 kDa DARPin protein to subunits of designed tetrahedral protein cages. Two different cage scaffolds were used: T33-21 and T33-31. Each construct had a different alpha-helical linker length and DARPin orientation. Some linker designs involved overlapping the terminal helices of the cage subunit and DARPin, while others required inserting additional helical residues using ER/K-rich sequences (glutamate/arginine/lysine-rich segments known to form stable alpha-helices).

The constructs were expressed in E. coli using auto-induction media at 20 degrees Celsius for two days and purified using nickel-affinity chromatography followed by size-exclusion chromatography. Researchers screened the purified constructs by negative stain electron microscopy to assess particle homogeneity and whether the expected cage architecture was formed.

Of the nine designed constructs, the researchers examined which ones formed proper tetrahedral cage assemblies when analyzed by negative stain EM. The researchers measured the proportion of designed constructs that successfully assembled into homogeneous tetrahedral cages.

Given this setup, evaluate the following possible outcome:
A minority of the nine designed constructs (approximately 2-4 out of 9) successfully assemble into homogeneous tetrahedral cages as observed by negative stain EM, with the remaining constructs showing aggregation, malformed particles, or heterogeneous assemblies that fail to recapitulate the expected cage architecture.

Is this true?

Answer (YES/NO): NO